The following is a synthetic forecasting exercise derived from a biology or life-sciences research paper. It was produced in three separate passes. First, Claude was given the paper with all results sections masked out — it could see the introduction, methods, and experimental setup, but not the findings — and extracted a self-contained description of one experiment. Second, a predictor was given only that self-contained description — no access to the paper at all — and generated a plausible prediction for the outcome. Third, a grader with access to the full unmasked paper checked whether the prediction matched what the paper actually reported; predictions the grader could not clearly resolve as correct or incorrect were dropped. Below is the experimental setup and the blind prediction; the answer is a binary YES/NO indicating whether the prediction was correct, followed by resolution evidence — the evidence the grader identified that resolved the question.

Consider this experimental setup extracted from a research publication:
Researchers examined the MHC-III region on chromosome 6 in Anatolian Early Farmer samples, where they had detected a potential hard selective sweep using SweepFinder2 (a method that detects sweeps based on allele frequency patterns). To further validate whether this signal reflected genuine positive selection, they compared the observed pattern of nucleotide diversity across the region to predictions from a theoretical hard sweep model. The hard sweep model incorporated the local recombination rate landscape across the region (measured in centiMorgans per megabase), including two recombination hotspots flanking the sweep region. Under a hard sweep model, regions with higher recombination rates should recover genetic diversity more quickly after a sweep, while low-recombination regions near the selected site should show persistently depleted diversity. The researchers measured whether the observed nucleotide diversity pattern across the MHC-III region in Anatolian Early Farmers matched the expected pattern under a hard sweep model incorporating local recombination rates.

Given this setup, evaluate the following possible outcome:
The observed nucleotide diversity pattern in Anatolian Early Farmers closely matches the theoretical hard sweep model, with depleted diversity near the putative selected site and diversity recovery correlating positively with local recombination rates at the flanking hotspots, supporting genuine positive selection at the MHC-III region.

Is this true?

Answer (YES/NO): YES